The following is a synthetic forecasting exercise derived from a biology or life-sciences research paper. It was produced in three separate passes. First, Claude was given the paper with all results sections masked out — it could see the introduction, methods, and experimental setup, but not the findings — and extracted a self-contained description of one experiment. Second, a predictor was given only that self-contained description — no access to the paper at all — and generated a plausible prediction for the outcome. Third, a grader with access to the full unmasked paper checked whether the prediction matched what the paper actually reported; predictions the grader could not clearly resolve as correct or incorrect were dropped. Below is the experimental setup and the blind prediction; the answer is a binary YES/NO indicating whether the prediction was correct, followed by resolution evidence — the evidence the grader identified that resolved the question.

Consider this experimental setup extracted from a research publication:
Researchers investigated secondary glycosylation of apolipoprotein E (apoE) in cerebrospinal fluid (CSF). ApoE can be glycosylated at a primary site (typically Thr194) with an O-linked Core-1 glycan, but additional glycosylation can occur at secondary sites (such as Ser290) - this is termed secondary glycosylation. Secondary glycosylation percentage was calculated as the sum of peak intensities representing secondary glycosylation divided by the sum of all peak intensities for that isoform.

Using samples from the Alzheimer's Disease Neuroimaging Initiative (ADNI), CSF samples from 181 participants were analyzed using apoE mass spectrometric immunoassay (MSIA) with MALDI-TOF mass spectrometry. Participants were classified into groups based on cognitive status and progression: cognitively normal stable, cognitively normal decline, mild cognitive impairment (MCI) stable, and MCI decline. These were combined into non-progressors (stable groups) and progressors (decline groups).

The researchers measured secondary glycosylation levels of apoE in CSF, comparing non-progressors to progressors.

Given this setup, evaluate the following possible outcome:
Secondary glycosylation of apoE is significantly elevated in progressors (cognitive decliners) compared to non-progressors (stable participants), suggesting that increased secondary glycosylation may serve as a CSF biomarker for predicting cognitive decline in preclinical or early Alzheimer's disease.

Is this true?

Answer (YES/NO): NO